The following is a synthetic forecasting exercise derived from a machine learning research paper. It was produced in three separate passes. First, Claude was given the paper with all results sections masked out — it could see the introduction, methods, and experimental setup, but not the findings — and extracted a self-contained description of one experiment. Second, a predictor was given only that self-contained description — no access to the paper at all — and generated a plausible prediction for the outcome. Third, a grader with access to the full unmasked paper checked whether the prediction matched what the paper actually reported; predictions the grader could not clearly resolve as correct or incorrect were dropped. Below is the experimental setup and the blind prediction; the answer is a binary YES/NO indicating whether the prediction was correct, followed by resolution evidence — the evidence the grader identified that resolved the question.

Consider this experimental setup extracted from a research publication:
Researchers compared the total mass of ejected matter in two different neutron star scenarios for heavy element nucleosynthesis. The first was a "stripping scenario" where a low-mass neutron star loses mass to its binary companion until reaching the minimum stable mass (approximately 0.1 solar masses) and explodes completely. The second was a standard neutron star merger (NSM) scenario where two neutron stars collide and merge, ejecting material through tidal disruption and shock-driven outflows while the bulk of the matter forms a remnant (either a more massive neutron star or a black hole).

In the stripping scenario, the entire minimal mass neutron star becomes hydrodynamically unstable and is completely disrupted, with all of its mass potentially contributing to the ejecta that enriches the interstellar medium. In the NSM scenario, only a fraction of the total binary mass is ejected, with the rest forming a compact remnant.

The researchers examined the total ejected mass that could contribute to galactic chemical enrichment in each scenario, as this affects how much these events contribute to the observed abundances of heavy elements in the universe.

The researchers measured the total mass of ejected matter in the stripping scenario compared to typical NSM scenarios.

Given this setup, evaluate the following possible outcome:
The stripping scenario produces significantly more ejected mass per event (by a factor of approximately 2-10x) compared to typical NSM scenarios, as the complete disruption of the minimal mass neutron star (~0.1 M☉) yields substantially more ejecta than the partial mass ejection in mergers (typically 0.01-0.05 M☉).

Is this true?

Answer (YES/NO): YES